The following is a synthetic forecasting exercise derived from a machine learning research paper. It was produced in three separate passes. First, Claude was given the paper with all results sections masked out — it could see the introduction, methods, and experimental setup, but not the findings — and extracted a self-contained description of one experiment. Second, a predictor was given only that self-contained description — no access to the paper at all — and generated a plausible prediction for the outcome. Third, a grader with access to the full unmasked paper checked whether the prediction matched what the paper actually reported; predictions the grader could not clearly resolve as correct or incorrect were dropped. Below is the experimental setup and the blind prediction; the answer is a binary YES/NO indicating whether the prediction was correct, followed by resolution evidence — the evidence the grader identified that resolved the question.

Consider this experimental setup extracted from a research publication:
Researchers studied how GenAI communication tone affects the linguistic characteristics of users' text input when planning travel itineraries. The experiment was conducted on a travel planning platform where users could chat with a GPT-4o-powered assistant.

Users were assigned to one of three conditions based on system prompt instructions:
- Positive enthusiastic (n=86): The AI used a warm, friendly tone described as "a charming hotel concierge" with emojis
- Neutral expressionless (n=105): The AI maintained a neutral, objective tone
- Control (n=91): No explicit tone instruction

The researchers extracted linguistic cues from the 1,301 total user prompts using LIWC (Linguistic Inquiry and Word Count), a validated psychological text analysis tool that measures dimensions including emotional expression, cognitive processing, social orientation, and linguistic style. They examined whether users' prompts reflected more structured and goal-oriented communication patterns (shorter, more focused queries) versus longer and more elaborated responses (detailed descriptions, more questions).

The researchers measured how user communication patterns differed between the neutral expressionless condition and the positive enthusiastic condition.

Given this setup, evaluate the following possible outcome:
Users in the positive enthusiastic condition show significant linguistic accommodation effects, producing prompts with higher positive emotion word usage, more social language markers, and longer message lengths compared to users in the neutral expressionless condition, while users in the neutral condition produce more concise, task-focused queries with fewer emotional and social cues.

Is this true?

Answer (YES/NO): NO